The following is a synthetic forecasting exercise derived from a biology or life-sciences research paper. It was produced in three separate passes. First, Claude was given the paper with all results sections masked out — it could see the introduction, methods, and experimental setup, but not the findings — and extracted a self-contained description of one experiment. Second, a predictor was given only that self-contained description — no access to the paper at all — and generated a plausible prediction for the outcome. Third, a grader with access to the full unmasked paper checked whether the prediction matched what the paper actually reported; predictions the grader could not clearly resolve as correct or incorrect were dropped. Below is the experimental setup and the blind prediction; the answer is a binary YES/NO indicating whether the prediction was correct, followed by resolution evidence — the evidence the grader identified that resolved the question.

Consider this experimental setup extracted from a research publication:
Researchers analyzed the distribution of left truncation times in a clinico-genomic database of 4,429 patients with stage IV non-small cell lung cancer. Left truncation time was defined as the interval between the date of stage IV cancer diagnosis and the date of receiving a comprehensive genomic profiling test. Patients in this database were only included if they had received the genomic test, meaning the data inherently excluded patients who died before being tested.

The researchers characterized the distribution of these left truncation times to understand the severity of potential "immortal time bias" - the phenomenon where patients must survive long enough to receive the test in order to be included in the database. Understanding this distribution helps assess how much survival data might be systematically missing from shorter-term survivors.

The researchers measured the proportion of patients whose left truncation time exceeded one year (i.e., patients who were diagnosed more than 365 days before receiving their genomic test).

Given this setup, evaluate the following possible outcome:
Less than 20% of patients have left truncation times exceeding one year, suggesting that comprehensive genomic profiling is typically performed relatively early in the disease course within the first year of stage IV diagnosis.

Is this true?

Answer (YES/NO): NO